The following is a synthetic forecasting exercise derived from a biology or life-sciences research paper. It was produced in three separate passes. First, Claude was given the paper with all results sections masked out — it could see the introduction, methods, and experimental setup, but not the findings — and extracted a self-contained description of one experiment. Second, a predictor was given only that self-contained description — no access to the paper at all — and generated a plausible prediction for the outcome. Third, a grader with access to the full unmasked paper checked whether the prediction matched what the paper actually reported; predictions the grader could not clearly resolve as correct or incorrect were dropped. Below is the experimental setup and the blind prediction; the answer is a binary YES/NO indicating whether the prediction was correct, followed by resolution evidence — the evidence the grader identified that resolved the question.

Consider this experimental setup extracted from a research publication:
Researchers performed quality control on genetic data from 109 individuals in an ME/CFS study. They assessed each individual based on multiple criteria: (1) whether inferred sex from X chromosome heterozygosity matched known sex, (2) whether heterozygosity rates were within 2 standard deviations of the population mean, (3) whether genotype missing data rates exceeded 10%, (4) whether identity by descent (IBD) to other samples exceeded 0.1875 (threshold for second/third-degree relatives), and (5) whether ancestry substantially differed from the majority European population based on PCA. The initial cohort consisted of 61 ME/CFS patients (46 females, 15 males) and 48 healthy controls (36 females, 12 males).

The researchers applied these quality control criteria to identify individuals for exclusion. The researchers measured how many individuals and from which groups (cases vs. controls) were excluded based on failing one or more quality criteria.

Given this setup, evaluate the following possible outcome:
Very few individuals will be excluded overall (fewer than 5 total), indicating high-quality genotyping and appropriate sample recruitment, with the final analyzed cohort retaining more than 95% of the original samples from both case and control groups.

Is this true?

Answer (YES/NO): NO